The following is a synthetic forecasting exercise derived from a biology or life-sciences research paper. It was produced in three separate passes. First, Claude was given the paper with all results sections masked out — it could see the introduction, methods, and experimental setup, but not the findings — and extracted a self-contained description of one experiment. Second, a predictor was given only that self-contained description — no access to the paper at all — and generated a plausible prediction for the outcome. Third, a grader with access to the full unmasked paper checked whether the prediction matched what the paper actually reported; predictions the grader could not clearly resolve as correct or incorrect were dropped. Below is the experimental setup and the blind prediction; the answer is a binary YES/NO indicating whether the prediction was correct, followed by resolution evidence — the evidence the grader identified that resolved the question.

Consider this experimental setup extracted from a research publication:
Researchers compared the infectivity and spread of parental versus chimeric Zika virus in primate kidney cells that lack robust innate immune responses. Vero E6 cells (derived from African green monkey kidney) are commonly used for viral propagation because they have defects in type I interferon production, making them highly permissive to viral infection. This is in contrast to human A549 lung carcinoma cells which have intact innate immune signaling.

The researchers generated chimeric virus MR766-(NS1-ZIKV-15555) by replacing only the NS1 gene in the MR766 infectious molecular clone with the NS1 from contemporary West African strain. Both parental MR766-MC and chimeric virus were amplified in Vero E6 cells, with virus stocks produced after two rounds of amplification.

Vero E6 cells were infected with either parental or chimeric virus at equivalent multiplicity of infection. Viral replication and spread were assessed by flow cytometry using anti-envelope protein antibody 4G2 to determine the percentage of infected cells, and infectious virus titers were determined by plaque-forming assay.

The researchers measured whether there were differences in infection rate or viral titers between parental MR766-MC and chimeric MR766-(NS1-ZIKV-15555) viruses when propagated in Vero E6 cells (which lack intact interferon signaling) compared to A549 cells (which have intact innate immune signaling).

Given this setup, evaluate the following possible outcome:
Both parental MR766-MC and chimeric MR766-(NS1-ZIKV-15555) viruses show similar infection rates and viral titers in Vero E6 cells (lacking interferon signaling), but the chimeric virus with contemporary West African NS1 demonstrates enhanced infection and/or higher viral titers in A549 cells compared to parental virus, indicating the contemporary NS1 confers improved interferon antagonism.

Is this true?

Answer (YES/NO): NO